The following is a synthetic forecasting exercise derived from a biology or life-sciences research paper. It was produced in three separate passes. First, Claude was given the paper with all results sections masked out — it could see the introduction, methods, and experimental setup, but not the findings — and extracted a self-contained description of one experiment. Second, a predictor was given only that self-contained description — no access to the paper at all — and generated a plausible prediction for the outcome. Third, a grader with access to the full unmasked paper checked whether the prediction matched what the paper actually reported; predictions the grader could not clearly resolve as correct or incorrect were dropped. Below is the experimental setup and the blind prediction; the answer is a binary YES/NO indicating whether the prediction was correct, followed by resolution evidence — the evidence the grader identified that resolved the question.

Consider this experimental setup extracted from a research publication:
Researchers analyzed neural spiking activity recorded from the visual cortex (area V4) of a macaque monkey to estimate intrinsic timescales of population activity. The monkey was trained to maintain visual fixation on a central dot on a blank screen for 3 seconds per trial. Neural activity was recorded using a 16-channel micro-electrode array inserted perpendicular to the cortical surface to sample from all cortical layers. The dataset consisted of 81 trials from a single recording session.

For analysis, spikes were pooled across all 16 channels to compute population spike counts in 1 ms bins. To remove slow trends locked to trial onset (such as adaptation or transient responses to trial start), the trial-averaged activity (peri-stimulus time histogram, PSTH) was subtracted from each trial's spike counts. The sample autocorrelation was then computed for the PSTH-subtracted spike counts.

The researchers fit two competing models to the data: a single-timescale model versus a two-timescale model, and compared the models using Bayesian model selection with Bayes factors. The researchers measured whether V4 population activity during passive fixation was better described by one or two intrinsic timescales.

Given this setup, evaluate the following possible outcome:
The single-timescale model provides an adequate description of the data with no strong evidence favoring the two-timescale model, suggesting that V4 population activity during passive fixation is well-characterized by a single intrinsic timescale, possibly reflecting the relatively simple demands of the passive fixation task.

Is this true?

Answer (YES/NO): NO